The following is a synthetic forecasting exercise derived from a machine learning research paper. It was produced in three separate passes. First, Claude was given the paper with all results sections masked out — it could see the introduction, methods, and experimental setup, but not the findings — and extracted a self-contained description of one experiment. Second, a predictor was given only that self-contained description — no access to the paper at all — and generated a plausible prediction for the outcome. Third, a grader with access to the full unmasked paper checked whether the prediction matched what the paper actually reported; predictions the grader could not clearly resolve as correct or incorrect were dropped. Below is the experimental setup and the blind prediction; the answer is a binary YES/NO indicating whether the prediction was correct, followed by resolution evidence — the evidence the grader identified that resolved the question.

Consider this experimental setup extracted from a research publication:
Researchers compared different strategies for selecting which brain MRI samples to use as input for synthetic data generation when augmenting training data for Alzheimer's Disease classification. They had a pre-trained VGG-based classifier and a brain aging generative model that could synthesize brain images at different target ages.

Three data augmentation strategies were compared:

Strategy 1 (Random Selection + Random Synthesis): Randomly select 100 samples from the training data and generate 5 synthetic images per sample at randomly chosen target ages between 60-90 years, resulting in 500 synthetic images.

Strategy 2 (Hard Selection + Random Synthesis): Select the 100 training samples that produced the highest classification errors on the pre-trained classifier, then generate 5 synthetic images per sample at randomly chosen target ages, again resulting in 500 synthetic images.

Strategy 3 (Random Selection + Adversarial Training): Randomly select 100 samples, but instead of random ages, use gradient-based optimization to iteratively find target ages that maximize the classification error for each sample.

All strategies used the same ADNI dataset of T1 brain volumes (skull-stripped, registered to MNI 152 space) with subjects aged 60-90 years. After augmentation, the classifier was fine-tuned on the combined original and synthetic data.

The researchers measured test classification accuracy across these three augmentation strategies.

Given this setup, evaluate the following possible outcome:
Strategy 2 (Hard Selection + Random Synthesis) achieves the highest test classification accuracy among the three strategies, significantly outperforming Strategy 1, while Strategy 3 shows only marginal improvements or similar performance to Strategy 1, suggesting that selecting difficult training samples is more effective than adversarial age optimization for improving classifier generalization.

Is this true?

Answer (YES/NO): NO